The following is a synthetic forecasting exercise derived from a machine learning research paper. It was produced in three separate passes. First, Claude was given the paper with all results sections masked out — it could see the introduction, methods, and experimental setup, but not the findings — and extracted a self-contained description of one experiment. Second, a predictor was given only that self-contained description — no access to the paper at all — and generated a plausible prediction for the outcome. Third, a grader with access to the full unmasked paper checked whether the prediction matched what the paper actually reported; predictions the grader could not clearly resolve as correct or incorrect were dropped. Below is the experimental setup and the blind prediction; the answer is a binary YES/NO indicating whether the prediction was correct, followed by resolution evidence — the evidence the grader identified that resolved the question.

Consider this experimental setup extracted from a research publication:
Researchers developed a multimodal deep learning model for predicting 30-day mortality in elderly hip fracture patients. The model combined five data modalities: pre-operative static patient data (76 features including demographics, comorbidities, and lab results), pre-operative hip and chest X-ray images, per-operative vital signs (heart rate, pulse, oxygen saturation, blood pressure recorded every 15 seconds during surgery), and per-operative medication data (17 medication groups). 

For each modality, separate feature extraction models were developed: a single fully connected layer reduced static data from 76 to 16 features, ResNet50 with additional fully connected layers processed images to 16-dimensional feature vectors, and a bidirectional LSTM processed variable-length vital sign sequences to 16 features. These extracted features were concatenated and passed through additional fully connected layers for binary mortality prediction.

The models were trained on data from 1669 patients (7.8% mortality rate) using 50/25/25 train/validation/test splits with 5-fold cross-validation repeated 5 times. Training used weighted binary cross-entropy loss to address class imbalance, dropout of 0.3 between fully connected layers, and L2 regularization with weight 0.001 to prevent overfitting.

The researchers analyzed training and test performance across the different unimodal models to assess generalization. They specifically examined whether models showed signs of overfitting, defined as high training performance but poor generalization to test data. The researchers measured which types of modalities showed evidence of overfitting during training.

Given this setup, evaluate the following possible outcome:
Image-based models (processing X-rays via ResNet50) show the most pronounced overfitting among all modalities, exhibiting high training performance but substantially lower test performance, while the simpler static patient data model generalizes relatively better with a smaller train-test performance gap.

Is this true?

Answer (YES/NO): NO